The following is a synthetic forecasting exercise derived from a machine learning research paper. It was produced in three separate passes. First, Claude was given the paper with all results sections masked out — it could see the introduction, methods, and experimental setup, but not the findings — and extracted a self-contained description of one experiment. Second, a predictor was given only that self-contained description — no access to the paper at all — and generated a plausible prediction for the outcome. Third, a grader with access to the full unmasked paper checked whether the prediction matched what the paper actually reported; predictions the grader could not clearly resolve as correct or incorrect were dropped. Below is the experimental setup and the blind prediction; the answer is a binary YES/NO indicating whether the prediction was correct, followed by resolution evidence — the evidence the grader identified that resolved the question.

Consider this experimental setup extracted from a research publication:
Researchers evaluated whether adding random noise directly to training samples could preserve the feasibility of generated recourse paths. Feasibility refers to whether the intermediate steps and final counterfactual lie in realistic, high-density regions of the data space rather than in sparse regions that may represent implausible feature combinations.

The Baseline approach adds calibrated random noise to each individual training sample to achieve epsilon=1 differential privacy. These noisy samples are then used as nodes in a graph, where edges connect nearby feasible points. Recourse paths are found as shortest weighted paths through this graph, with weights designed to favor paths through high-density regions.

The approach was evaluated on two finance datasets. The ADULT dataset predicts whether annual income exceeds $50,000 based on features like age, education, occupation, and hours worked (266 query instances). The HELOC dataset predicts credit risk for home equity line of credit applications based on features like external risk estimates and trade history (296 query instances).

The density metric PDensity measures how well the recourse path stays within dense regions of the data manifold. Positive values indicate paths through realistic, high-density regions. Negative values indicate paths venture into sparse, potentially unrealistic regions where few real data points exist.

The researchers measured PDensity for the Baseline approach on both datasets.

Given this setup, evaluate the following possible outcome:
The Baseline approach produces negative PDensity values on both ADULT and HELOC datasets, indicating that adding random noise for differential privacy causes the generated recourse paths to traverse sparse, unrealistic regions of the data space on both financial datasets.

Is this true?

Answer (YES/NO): YES